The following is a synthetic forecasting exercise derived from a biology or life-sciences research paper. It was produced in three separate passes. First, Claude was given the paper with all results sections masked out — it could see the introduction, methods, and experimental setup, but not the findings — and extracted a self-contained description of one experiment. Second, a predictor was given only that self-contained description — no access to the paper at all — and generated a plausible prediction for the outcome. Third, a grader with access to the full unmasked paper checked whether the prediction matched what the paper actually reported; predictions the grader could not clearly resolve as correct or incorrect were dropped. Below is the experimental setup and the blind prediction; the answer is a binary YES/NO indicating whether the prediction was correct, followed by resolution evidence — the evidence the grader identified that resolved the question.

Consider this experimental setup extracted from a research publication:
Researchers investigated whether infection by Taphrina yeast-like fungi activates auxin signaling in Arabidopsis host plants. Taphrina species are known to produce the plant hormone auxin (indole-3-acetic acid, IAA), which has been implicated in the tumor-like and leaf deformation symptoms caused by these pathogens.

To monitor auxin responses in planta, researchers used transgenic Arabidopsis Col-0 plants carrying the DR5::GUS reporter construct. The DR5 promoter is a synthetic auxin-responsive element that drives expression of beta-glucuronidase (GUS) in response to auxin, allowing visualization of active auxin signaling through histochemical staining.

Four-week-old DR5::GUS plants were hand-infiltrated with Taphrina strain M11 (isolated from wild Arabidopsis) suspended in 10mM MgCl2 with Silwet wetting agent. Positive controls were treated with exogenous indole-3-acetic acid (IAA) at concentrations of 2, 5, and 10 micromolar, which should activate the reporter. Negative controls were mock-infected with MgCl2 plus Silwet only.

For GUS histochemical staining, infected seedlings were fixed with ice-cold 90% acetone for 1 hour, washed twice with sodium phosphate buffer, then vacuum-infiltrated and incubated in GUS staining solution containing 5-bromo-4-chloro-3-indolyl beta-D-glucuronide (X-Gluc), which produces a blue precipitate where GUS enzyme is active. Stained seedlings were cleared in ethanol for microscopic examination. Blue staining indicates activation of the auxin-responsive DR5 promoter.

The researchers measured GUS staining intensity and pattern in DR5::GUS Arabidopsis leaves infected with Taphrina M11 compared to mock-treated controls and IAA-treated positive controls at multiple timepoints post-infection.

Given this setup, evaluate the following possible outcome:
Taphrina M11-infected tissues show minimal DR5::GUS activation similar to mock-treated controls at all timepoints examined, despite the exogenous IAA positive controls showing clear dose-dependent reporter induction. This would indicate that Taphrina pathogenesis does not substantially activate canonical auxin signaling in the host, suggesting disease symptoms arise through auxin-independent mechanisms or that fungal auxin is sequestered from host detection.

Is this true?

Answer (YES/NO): NO